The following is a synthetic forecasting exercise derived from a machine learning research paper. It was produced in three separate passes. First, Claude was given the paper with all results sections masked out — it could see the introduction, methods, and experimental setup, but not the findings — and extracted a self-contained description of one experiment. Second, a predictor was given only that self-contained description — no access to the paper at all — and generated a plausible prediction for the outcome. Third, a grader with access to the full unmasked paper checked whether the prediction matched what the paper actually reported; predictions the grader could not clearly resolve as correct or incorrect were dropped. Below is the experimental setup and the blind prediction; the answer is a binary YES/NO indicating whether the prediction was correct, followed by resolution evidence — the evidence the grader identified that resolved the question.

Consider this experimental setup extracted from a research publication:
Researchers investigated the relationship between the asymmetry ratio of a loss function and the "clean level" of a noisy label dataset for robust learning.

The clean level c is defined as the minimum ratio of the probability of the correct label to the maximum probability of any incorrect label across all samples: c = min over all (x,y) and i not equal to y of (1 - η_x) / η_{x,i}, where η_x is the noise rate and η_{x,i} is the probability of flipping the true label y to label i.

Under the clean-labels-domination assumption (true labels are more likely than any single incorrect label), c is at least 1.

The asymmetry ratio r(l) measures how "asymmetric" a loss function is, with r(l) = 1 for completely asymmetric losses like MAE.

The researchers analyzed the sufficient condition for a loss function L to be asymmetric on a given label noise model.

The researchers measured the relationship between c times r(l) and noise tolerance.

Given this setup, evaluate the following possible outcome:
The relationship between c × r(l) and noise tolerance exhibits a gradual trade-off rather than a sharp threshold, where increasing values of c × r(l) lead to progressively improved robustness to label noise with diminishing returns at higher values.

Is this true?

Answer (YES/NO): NO